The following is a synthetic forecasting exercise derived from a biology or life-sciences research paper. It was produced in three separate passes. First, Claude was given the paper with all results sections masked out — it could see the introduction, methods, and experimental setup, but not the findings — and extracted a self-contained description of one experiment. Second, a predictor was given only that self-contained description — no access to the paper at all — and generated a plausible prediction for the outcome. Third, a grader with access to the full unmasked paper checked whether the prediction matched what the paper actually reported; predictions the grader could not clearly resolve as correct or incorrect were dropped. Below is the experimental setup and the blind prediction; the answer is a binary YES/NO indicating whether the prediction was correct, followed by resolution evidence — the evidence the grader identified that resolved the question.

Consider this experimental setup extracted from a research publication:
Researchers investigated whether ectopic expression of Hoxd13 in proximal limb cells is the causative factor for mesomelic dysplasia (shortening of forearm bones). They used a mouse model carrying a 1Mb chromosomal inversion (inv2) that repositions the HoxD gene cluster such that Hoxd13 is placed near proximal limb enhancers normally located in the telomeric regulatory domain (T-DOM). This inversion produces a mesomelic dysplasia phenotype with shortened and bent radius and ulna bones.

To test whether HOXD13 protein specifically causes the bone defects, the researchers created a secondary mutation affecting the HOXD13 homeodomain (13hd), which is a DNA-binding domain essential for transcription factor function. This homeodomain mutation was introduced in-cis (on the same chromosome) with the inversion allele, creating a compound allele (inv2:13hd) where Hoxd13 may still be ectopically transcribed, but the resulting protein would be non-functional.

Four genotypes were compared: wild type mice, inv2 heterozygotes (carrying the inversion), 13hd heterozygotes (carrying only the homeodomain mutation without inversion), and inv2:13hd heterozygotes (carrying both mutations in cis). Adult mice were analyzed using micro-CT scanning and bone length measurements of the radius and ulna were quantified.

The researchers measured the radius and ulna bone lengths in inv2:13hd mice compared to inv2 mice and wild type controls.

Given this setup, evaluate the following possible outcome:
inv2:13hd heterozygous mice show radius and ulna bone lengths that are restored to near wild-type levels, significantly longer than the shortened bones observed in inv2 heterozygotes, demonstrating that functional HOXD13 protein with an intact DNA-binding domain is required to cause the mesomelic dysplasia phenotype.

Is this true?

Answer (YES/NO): YES